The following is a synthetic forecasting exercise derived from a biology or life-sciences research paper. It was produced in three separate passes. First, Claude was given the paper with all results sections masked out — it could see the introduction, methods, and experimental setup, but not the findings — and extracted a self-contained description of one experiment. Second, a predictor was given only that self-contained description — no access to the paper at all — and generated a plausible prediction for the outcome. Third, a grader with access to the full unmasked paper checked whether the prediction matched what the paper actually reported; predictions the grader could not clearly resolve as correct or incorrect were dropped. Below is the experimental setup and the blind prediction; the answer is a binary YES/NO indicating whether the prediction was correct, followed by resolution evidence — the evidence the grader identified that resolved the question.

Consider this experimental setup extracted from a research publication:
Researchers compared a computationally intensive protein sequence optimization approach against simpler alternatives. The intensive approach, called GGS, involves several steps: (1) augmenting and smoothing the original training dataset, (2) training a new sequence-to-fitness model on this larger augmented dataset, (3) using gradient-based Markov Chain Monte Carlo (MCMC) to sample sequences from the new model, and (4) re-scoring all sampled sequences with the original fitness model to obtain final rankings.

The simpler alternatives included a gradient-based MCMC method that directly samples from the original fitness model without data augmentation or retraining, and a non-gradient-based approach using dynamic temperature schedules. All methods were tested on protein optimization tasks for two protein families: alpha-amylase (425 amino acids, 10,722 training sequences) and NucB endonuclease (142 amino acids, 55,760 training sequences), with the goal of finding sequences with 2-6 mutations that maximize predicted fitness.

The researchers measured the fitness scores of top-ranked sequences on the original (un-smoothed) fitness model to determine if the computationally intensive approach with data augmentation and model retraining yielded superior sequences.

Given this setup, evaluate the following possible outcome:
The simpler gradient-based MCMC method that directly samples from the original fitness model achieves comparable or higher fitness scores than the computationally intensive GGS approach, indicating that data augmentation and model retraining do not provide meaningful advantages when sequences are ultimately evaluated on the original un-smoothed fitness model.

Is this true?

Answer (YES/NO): NO